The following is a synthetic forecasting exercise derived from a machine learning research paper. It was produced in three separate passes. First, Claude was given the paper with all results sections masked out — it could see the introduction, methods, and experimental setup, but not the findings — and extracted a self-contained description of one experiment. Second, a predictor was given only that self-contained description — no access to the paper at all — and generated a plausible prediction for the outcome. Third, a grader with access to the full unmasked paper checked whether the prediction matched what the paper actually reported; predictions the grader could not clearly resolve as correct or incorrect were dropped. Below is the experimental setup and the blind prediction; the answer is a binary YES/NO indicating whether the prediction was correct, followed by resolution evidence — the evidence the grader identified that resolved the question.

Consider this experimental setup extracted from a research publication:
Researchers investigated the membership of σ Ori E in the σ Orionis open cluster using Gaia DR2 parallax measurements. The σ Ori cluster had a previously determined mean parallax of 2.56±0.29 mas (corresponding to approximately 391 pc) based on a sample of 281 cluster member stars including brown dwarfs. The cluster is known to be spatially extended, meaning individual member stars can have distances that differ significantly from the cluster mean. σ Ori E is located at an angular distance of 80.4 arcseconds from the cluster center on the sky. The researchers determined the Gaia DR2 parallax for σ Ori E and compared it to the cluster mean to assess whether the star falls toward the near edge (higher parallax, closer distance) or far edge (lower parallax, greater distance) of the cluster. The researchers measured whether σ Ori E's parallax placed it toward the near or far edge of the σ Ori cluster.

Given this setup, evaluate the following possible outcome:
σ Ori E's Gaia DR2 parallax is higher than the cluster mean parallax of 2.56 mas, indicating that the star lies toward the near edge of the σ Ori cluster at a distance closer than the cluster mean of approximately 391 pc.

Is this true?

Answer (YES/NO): NO